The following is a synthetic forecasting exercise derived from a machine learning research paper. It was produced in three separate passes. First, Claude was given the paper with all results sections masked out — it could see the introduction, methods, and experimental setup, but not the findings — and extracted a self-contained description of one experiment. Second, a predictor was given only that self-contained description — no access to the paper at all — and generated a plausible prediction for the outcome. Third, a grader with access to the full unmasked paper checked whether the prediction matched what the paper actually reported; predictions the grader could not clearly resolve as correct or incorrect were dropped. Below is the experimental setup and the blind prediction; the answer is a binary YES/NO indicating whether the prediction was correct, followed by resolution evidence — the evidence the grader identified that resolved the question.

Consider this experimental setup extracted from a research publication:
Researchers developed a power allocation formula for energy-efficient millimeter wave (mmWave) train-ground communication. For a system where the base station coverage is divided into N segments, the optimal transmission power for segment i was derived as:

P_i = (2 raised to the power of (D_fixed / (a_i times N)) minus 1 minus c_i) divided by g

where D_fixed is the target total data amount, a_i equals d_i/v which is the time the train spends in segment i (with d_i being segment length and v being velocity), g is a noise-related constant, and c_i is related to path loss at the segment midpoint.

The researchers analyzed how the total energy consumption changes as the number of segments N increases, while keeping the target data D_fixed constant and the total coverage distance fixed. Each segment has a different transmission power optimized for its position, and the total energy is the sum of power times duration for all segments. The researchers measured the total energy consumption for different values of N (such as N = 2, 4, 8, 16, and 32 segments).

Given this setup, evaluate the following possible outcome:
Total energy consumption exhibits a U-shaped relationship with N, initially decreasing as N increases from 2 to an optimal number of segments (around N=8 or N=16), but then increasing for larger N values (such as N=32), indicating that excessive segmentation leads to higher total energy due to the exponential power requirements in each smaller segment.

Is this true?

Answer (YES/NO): NO